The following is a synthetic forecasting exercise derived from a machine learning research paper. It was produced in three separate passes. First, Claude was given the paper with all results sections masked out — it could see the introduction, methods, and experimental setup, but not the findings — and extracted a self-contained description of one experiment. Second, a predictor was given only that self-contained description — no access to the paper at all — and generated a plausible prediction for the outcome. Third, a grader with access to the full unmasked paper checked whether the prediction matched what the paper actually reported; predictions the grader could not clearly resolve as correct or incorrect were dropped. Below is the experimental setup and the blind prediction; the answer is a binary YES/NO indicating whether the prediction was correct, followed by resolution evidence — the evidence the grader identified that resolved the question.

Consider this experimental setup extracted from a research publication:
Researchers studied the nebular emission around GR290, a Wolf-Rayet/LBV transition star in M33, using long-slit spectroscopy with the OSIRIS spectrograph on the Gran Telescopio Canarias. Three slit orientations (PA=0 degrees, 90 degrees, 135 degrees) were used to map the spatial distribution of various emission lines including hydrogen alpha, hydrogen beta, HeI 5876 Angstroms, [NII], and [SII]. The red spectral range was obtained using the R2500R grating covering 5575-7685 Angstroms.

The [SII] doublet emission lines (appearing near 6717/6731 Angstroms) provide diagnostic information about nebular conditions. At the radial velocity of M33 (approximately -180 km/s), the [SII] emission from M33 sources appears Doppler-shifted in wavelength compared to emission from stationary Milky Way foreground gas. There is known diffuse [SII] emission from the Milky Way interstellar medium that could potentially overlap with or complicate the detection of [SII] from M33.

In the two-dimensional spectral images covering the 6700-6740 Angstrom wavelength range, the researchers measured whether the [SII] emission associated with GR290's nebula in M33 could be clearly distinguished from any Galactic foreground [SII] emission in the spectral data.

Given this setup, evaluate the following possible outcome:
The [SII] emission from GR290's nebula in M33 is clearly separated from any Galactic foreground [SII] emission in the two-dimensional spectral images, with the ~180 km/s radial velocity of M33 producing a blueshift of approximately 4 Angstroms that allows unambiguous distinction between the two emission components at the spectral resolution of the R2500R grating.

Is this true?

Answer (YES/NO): YES